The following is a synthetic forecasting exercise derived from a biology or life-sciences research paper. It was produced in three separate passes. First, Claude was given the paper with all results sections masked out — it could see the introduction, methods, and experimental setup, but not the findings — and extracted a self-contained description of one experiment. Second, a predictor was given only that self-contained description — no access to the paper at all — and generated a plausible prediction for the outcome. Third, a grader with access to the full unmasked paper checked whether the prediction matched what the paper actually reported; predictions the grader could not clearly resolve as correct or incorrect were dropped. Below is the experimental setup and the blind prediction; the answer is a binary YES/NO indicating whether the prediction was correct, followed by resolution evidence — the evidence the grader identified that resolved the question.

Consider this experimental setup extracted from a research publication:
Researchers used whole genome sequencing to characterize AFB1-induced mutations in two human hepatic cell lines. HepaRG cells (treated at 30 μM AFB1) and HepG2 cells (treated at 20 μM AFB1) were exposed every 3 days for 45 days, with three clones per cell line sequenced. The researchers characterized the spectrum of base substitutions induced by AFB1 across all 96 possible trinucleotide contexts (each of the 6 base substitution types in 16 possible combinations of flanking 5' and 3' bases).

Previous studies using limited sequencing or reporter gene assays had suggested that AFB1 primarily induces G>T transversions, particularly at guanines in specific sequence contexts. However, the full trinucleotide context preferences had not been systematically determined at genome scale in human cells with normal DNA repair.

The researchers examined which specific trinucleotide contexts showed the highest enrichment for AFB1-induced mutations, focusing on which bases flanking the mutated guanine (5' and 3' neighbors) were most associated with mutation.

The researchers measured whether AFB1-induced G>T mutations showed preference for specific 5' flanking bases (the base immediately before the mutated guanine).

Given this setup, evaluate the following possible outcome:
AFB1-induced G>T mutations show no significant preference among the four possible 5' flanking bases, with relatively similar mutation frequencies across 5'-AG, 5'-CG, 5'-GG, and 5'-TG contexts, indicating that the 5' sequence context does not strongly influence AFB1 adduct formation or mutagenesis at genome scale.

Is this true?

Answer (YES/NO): NO